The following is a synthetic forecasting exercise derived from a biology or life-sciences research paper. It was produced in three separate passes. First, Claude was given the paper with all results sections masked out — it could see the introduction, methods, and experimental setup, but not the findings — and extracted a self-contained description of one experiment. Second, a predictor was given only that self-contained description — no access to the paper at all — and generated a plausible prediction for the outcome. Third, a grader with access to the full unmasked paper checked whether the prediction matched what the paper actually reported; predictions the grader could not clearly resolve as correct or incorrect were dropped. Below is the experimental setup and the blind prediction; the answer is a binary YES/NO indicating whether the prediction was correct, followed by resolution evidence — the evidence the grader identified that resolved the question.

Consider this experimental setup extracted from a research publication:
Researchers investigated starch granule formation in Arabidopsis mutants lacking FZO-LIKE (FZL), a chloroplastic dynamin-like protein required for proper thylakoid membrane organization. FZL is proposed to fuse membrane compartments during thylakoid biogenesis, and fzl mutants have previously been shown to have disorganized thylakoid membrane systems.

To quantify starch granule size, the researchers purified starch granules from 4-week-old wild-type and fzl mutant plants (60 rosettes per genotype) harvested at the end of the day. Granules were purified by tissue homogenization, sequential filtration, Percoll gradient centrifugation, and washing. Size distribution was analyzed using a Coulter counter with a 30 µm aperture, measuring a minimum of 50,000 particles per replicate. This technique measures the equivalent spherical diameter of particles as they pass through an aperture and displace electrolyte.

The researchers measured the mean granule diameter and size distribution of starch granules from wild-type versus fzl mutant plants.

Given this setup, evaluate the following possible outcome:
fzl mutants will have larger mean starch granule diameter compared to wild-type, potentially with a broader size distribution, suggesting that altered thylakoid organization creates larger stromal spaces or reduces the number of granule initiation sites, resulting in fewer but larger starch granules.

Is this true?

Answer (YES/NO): NO